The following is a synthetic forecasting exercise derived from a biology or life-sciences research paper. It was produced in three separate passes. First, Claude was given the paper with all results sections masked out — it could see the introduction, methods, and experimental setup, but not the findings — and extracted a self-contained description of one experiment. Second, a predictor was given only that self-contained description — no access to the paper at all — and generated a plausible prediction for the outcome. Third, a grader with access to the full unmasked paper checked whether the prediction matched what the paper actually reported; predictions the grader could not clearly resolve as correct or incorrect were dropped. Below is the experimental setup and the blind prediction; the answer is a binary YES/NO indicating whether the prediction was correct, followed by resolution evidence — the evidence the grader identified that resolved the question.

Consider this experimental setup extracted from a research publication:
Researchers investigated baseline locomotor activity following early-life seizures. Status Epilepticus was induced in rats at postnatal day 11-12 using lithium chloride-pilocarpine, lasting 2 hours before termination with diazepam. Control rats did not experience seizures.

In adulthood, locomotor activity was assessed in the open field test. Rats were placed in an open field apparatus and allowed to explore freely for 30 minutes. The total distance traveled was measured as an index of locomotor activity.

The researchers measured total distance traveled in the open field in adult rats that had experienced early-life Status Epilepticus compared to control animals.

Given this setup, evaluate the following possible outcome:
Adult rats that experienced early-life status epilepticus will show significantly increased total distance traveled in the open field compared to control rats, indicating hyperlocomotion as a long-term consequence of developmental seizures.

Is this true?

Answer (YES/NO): YES